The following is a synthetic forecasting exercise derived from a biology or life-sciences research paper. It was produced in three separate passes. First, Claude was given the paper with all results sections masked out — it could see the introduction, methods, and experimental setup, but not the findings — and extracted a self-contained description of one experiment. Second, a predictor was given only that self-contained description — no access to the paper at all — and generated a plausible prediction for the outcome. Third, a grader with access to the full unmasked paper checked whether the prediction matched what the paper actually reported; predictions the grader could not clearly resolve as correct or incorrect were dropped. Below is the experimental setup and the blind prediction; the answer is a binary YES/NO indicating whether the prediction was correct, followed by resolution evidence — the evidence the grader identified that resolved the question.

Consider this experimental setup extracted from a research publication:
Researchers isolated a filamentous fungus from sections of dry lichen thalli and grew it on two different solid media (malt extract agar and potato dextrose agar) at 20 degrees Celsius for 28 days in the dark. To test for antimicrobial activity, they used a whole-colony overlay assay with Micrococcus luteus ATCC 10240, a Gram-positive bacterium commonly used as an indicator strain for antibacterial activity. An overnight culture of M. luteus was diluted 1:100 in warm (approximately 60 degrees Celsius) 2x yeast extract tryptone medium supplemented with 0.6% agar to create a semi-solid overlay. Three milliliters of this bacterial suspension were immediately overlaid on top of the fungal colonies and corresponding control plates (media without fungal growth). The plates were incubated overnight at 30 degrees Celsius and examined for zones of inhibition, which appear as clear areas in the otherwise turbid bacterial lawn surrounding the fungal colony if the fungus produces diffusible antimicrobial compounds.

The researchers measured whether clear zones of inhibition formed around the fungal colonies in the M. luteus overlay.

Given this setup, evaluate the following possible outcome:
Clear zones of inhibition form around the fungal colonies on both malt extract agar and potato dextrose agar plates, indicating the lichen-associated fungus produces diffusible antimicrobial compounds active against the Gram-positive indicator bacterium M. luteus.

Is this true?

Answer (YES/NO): YES